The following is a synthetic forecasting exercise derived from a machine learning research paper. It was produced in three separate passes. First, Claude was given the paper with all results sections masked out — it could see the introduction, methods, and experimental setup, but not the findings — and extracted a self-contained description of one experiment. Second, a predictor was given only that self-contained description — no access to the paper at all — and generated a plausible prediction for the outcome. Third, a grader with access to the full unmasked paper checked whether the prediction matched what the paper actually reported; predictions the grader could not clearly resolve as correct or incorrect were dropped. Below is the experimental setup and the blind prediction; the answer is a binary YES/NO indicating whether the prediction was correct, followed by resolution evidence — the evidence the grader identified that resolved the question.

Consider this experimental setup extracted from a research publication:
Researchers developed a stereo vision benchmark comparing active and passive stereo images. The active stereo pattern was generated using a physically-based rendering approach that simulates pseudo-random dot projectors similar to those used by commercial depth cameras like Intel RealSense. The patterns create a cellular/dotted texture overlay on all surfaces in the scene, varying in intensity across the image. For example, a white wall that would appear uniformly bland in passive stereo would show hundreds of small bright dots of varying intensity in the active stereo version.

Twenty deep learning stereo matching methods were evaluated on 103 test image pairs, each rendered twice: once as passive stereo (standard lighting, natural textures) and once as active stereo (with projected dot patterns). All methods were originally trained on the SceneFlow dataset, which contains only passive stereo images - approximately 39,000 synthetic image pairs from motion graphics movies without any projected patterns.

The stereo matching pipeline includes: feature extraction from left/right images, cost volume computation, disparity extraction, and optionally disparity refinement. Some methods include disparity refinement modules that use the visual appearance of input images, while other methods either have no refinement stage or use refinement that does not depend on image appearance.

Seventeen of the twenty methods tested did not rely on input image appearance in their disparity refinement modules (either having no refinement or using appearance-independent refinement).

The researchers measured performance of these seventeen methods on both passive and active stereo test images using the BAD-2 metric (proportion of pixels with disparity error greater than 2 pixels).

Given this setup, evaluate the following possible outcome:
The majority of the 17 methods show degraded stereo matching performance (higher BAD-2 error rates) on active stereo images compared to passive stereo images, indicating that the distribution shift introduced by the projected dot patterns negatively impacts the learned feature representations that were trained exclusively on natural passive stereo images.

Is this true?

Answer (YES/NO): NO